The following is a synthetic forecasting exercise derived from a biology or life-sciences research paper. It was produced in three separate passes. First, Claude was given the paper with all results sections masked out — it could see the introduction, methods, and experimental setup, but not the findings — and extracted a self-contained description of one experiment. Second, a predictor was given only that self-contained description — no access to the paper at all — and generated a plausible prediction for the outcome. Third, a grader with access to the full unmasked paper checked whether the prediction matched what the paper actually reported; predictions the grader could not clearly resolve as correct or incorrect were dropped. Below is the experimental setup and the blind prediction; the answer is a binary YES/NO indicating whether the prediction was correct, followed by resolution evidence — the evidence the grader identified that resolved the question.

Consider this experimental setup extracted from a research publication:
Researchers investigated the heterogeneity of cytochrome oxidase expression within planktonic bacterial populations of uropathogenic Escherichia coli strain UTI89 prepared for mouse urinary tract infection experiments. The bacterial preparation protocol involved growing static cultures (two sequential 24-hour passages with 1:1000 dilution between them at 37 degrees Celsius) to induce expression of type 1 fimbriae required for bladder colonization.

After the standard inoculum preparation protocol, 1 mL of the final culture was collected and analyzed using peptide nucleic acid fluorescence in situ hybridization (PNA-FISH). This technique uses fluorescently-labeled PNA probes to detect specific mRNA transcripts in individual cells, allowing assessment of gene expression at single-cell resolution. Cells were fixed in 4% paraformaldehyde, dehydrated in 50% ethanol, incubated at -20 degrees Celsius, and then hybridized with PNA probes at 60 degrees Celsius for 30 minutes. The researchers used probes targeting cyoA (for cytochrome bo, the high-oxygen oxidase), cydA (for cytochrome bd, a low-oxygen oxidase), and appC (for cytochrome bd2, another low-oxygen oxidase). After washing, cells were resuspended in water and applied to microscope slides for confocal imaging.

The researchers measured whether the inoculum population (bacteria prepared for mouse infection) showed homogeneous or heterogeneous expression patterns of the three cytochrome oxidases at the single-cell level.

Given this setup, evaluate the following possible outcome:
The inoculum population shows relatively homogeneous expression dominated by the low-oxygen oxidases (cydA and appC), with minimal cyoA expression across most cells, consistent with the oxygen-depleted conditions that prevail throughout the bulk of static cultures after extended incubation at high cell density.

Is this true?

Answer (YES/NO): NO